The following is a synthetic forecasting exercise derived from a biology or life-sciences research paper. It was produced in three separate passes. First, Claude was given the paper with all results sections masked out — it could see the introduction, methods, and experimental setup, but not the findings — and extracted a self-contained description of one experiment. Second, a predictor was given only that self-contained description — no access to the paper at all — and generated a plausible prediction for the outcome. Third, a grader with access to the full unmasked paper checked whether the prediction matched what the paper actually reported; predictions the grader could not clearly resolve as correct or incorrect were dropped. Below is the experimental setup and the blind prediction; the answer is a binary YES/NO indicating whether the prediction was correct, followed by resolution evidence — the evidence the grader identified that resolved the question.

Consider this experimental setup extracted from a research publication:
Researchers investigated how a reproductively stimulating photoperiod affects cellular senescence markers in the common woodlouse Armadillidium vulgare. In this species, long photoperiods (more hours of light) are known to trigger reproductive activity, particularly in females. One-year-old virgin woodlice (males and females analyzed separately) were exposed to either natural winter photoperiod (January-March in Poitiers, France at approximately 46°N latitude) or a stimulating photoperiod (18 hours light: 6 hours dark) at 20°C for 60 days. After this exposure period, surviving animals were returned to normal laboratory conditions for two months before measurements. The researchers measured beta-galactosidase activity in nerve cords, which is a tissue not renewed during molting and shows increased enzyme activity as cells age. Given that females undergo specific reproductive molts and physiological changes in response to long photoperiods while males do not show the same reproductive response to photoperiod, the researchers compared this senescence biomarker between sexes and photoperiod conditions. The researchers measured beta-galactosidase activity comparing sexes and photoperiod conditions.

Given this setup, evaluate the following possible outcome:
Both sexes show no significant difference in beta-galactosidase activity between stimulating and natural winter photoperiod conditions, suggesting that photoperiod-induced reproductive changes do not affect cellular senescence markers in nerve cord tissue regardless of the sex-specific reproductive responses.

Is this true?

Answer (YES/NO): NO